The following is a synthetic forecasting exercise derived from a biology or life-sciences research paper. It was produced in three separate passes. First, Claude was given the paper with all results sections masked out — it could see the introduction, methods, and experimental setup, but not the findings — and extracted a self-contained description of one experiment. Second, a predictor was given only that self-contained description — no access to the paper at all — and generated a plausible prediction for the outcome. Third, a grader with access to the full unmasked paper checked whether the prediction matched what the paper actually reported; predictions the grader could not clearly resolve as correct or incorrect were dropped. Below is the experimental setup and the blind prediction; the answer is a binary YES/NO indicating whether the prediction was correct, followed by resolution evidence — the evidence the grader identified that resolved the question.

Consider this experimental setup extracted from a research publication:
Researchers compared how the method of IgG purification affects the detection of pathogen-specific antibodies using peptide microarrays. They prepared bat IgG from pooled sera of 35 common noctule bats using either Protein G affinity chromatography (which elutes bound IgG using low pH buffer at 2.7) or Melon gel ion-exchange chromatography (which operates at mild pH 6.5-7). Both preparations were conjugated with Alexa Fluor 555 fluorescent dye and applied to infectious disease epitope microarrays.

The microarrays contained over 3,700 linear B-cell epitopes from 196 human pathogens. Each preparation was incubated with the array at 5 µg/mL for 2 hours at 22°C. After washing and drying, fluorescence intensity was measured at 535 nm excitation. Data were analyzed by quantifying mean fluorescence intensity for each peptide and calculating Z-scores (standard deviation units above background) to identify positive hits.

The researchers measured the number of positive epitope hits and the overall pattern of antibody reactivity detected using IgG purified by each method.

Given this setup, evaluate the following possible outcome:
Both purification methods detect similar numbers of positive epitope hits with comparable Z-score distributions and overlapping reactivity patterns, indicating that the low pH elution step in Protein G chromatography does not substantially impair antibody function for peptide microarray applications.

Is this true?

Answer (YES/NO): NO